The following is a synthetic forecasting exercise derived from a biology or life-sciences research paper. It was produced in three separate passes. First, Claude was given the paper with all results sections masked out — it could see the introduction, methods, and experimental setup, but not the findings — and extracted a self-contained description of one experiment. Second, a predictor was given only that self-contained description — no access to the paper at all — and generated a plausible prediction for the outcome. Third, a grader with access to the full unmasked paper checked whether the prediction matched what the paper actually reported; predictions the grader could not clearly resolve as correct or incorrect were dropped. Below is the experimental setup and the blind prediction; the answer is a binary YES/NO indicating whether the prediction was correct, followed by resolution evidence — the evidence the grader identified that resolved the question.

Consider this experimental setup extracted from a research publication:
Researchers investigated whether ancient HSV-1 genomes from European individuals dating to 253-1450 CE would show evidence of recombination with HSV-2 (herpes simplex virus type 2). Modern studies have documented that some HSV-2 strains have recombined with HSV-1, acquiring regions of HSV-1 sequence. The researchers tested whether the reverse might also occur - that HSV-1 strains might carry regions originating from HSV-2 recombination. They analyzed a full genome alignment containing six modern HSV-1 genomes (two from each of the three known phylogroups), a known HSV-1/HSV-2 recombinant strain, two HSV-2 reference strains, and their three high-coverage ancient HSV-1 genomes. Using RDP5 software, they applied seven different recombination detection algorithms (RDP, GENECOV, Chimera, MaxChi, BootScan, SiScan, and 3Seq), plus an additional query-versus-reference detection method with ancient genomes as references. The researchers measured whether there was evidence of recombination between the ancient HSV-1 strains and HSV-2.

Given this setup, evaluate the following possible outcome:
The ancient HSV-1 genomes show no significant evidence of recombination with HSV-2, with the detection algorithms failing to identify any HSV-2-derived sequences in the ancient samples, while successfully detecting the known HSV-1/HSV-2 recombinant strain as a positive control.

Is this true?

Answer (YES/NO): NO